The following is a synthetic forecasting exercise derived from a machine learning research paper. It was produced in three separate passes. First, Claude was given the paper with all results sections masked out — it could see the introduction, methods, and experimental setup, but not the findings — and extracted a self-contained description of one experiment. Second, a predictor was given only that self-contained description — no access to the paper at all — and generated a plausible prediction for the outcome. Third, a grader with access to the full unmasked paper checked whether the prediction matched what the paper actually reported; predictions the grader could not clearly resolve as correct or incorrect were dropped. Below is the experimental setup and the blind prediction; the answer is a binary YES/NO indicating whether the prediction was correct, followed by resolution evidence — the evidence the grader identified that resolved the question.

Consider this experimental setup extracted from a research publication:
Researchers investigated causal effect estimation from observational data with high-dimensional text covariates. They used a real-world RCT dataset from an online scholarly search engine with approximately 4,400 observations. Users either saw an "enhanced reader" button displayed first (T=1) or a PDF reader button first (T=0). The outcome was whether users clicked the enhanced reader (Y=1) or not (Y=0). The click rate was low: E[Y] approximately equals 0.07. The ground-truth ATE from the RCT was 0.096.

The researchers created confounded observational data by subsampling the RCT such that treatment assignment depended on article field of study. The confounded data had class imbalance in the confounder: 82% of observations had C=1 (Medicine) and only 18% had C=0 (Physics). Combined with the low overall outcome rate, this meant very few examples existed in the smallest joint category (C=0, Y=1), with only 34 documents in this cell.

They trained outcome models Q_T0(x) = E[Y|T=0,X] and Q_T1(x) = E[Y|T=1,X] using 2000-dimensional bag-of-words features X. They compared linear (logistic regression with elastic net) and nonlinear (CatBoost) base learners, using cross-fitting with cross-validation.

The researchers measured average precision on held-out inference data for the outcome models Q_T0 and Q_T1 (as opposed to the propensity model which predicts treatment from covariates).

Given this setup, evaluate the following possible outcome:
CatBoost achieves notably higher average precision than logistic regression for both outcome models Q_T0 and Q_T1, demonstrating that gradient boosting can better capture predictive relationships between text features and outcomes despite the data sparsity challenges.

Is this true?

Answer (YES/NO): NO